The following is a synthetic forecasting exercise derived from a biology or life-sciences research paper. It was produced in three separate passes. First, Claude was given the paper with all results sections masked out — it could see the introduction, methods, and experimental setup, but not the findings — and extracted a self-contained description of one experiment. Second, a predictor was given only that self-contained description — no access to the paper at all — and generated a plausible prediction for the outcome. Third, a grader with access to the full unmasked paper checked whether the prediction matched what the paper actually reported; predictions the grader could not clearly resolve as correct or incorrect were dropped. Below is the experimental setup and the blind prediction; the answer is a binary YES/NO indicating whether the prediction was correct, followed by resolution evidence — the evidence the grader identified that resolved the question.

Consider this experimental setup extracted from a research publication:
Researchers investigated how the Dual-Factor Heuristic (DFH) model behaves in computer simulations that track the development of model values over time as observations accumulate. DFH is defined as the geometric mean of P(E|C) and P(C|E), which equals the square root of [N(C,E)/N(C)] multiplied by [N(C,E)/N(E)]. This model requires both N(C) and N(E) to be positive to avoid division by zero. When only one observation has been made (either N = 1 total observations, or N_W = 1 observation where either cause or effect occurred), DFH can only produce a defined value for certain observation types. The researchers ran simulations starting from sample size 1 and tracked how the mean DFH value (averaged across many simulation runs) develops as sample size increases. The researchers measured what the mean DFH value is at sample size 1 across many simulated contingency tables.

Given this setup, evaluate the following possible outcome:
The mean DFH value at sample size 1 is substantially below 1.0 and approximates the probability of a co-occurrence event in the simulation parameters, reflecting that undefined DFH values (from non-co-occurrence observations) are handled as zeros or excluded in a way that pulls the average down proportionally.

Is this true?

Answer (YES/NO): NO